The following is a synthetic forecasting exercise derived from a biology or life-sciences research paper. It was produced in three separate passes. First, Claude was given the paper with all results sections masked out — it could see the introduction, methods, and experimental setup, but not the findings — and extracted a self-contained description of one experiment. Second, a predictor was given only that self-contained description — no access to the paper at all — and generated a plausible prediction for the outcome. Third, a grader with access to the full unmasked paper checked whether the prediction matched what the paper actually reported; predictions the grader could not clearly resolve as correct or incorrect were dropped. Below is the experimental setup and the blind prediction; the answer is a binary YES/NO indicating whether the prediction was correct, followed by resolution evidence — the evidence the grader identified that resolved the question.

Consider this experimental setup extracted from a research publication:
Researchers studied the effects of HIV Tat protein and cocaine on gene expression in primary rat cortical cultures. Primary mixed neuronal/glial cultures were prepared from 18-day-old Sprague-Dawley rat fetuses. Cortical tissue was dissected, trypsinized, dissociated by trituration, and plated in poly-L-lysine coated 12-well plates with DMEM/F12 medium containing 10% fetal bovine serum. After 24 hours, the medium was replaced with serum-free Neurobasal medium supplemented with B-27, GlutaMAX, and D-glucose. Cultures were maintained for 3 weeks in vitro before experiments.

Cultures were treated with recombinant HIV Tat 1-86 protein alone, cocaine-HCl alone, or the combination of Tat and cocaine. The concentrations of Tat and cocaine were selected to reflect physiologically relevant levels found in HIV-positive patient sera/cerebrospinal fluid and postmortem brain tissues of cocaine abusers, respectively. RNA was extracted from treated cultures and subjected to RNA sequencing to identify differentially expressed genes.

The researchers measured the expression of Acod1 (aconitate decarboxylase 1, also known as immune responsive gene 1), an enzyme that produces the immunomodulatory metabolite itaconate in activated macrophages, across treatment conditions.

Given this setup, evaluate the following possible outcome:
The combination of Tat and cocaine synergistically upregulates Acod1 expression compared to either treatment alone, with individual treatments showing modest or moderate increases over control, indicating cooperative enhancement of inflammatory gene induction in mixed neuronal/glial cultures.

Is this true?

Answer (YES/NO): NO